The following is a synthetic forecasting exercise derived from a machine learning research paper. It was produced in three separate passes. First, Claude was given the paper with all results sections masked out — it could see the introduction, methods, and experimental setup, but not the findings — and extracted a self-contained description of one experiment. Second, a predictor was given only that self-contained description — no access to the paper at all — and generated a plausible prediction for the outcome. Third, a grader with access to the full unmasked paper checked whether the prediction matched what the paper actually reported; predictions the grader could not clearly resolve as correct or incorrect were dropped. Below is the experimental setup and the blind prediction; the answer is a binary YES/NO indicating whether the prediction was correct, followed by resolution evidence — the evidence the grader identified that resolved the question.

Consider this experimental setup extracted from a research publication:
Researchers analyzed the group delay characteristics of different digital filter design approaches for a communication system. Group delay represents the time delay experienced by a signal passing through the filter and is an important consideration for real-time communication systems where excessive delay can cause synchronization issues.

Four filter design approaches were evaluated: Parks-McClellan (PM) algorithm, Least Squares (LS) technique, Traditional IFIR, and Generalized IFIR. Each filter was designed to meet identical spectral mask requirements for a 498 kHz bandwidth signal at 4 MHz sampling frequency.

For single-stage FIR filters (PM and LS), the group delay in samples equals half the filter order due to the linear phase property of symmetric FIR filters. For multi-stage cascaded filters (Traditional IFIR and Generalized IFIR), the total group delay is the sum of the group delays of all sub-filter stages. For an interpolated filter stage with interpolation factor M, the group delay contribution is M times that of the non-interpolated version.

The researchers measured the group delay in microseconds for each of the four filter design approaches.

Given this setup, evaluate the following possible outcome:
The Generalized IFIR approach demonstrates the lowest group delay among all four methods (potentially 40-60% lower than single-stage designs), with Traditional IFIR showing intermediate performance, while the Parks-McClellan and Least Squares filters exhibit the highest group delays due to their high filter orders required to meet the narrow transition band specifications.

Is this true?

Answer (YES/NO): NO